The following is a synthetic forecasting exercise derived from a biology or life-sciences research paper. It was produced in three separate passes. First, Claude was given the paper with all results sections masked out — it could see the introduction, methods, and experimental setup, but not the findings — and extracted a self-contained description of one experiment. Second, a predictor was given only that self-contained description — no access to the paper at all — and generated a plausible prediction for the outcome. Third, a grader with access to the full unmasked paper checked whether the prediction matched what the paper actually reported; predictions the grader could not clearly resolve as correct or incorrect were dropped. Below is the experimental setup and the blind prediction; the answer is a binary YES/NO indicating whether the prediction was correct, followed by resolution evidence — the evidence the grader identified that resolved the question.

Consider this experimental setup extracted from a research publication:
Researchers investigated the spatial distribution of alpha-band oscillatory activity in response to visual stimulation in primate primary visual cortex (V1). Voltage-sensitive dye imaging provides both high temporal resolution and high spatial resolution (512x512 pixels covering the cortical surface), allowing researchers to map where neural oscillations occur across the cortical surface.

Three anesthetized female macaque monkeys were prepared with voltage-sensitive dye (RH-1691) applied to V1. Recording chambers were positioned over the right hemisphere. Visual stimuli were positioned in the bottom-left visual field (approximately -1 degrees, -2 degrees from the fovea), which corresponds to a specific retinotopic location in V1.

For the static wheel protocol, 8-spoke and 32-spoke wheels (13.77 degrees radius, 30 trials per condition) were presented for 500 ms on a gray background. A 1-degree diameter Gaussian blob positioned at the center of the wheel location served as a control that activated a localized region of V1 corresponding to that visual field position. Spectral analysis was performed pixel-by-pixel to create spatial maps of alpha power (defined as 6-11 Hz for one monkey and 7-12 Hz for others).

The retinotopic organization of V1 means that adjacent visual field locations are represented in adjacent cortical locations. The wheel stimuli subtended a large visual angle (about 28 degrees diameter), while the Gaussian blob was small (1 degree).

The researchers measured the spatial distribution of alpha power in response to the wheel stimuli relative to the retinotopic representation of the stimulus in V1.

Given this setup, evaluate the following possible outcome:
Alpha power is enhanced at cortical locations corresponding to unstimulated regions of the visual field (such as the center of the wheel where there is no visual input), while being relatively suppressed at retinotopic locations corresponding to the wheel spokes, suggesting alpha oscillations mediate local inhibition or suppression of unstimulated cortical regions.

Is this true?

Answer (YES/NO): NO